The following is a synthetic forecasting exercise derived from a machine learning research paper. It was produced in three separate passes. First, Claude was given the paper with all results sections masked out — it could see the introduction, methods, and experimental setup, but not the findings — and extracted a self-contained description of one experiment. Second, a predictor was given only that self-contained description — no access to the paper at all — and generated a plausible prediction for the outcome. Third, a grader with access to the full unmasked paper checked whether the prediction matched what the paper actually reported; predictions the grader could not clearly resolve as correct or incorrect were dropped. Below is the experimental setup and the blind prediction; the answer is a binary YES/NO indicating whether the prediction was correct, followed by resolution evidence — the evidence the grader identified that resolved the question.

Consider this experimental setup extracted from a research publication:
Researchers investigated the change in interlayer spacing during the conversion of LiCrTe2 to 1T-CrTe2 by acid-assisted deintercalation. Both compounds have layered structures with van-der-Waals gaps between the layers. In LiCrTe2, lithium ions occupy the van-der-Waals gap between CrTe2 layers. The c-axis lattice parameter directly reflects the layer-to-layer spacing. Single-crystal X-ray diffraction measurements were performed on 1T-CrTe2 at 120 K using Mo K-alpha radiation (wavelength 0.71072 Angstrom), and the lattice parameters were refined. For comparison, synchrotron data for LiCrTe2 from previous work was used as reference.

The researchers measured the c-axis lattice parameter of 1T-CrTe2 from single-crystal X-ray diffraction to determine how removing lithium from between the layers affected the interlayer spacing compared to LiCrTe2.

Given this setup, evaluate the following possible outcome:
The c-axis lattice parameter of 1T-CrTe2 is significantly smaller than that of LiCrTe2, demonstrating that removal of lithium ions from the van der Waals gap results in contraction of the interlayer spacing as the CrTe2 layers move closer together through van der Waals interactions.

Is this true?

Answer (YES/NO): YES